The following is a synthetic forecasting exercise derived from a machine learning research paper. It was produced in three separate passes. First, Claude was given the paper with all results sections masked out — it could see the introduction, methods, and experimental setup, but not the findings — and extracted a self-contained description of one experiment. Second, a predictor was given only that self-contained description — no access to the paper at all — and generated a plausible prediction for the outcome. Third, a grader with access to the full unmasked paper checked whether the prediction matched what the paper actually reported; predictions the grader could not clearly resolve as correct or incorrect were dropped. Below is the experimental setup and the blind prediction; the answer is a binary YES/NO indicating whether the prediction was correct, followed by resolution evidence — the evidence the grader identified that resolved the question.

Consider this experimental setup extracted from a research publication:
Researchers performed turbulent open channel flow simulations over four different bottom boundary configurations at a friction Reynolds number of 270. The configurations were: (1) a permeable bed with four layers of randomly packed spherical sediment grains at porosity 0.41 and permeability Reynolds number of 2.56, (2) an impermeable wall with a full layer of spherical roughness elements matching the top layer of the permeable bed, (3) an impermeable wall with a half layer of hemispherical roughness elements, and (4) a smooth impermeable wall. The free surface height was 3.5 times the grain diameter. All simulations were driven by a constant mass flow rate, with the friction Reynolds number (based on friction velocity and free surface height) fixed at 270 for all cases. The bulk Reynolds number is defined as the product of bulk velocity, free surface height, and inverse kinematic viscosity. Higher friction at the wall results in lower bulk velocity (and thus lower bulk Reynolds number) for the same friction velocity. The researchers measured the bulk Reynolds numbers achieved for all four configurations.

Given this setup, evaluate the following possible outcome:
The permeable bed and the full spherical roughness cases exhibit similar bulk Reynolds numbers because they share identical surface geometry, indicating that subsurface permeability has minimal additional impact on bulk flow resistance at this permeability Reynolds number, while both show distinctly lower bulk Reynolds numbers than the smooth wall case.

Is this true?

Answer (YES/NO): YES